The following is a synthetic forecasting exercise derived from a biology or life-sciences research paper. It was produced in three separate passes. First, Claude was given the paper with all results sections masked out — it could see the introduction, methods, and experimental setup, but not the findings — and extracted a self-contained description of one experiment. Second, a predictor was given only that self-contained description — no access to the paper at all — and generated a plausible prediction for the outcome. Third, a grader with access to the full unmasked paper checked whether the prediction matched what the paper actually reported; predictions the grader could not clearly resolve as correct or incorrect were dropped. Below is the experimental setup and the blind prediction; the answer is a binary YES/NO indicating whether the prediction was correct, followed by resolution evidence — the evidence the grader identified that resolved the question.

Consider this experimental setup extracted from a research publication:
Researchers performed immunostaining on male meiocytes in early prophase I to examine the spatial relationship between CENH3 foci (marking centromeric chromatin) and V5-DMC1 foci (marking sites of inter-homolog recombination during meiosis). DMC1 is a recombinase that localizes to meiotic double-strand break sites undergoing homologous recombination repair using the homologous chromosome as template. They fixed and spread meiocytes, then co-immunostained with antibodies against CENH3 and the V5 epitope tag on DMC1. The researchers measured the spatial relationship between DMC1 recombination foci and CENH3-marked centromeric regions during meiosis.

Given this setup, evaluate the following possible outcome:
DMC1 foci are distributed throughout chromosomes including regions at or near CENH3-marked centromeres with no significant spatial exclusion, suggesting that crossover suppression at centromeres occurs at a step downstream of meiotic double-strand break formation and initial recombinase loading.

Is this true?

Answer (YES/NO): NO